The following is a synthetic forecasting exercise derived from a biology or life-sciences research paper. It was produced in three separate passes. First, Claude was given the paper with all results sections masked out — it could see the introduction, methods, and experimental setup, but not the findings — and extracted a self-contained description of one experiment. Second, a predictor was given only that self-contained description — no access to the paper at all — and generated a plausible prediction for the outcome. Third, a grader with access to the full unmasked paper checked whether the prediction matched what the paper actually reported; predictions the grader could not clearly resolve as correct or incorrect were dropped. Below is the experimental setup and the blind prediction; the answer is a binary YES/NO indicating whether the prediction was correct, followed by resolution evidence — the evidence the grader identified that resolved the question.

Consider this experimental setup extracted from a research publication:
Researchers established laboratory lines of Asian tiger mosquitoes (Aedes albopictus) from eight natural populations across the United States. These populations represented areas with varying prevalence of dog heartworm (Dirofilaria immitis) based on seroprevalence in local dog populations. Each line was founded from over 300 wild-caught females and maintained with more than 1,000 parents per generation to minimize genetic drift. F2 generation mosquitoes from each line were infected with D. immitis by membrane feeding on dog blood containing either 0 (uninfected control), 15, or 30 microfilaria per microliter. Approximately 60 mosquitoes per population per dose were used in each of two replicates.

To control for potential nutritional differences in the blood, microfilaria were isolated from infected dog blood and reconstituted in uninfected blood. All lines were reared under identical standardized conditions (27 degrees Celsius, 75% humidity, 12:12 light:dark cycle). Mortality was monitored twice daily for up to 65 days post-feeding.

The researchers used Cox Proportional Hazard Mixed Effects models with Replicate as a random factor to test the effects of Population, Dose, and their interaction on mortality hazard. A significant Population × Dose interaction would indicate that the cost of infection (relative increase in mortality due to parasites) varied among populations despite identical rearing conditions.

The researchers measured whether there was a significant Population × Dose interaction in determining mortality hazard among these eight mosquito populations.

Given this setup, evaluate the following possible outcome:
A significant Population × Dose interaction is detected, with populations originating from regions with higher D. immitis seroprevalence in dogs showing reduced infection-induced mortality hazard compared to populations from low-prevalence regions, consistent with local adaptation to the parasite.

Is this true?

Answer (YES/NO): YES